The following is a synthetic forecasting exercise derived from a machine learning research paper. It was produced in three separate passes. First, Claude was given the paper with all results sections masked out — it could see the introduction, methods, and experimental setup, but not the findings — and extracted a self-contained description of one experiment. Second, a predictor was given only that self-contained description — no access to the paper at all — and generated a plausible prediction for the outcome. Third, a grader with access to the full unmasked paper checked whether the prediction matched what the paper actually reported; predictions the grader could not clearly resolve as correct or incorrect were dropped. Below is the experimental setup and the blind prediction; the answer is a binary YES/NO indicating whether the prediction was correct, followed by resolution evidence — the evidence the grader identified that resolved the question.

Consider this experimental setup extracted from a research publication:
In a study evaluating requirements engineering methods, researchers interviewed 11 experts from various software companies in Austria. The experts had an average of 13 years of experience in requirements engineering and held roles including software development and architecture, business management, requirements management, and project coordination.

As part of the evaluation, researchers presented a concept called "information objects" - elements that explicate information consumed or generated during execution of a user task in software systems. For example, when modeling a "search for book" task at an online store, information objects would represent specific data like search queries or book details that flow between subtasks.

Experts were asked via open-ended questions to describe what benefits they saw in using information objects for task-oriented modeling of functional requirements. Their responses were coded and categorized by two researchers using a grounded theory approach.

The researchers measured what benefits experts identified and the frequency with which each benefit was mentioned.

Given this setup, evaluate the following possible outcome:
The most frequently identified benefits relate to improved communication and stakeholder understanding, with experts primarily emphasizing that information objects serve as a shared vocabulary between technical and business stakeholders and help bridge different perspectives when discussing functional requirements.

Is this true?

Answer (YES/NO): NO